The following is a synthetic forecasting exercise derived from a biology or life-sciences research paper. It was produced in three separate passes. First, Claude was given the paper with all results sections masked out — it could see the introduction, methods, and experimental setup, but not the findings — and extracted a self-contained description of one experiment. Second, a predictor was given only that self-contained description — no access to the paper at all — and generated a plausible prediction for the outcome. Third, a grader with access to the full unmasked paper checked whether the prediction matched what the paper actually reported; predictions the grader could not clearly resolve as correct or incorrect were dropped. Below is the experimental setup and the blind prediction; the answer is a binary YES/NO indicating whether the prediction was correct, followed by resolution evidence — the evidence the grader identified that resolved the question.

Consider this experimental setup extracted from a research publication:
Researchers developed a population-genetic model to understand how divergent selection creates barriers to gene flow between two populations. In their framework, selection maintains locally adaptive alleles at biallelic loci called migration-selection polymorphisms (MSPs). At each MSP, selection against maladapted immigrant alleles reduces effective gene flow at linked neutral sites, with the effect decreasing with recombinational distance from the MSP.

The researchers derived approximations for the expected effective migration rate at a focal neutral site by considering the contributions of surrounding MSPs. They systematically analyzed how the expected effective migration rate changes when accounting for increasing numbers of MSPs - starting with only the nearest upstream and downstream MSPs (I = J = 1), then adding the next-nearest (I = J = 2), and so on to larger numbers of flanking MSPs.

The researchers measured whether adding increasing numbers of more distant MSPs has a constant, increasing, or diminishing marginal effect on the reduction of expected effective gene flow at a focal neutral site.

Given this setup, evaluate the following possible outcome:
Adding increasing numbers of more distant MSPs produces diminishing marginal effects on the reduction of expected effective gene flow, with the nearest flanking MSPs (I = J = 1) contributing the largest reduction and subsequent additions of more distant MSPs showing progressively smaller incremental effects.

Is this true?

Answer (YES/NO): YES